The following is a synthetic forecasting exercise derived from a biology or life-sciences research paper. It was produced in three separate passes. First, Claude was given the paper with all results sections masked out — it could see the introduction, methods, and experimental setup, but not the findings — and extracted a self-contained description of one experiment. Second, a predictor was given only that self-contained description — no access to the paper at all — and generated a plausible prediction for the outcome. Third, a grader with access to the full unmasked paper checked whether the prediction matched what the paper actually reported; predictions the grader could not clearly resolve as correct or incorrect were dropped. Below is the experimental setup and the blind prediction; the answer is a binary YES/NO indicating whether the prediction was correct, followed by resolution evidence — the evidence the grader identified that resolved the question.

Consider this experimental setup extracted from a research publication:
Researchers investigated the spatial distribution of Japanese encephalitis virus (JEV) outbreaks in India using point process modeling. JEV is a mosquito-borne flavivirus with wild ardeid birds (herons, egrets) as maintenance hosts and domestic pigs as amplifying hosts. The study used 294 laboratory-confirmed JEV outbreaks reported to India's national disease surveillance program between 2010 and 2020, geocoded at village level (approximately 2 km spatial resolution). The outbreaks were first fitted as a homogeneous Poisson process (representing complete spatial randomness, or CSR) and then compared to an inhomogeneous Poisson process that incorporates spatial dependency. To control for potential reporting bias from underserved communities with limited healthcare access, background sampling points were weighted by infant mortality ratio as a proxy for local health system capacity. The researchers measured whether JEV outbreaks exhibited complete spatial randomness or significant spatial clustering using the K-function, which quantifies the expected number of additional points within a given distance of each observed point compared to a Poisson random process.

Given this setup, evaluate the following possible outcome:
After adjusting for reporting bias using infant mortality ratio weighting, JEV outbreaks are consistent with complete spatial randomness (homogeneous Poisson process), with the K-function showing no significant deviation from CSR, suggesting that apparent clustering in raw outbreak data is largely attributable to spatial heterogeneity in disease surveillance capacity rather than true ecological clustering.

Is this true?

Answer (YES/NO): NO